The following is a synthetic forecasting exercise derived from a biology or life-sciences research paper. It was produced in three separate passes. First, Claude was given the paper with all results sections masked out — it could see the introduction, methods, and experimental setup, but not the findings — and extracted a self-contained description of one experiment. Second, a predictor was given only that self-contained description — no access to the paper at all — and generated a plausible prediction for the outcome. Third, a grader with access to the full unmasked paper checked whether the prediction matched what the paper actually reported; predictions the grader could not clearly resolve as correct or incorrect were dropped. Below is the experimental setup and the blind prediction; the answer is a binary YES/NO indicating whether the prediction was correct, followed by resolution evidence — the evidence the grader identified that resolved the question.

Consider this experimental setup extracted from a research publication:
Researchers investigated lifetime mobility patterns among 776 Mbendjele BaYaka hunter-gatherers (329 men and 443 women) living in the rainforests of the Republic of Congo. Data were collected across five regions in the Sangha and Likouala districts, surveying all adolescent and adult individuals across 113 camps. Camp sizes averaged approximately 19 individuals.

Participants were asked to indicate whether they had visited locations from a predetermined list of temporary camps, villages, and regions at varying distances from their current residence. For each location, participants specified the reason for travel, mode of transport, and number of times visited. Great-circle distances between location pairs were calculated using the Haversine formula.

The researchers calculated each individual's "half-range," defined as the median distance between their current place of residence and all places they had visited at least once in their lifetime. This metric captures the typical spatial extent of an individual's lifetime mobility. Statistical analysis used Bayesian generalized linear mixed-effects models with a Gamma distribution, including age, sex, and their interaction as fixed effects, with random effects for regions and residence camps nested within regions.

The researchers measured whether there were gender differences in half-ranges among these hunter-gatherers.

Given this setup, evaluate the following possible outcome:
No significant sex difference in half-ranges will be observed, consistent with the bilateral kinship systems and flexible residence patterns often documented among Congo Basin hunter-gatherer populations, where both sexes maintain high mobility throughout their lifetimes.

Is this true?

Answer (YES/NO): NO